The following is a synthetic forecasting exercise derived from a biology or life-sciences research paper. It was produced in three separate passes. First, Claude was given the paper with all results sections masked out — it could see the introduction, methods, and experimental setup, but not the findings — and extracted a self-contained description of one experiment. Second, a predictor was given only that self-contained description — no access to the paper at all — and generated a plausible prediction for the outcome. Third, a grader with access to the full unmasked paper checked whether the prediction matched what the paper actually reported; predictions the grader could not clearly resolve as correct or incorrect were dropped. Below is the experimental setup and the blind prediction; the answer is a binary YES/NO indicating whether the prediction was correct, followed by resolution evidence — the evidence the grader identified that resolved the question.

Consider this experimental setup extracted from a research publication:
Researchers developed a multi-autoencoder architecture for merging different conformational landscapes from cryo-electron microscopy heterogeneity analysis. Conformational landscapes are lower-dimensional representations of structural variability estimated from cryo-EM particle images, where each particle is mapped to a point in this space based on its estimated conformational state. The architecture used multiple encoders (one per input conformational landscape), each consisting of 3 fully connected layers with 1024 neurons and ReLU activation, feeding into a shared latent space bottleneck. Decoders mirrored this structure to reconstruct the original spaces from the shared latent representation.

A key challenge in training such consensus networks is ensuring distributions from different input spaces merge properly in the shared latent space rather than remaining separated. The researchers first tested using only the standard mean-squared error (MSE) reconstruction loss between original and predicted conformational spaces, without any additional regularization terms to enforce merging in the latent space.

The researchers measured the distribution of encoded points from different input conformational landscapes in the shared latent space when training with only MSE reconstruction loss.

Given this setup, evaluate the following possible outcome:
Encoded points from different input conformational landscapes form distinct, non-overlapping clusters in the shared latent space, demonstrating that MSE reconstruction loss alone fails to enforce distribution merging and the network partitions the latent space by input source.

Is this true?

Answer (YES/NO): YES